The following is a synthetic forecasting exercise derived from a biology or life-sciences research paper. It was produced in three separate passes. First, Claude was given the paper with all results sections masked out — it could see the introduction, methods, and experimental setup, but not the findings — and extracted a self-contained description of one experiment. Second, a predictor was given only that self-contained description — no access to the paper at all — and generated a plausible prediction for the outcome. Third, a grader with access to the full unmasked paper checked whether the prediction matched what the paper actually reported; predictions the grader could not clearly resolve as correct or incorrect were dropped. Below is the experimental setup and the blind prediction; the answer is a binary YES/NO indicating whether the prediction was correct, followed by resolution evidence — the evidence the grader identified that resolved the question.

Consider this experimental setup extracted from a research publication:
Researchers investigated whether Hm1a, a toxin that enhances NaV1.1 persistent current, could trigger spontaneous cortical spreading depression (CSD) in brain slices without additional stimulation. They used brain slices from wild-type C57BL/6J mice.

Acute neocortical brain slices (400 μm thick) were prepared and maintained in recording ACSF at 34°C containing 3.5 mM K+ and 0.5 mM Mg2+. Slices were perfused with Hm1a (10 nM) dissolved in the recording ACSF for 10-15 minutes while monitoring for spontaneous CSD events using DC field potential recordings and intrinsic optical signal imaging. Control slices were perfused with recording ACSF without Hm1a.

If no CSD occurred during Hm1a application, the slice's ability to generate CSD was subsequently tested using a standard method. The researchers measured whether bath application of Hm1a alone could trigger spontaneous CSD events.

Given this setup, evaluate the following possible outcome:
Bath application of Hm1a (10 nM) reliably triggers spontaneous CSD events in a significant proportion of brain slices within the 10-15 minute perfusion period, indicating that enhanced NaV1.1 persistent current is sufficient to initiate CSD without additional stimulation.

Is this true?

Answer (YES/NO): NO